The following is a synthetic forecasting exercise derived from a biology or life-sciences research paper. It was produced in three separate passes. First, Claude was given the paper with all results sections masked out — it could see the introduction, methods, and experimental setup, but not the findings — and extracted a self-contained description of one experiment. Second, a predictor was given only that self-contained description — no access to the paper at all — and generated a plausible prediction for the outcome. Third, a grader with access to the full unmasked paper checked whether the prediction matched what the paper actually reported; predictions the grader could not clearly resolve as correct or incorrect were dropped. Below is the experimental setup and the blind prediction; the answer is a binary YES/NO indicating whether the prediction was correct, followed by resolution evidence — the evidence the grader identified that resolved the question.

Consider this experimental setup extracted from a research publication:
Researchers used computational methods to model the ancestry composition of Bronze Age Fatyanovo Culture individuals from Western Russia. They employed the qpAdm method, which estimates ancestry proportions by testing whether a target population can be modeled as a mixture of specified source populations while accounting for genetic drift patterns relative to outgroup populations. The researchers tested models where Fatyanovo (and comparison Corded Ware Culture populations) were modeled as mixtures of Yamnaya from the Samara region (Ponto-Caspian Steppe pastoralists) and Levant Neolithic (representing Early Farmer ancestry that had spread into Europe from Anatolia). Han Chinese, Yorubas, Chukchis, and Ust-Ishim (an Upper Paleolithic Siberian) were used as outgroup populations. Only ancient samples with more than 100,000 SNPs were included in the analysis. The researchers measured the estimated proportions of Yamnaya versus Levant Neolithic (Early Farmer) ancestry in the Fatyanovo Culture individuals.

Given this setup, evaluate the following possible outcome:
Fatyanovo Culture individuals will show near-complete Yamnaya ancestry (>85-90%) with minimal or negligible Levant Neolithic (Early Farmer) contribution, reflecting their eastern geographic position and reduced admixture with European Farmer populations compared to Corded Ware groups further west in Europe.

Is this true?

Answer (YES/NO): NO